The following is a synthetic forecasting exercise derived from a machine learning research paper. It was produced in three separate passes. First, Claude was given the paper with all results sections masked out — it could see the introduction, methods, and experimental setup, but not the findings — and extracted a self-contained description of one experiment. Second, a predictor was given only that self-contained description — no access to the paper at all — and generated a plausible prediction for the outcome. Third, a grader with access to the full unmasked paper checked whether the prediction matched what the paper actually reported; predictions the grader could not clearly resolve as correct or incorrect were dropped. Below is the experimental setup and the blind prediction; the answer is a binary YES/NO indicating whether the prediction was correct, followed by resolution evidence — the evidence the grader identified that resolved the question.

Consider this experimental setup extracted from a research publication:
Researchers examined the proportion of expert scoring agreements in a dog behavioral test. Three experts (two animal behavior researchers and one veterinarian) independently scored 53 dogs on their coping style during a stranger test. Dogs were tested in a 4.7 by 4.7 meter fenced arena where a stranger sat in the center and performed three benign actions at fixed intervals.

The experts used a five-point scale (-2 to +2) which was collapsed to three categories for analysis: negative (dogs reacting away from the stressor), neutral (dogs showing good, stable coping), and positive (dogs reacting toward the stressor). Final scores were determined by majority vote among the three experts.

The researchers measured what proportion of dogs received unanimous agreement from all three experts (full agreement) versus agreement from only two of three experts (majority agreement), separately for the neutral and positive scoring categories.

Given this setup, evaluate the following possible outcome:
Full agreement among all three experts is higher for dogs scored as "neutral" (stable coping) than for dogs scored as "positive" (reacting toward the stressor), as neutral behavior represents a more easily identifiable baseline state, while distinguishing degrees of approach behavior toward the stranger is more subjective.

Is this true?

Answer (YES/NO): YES